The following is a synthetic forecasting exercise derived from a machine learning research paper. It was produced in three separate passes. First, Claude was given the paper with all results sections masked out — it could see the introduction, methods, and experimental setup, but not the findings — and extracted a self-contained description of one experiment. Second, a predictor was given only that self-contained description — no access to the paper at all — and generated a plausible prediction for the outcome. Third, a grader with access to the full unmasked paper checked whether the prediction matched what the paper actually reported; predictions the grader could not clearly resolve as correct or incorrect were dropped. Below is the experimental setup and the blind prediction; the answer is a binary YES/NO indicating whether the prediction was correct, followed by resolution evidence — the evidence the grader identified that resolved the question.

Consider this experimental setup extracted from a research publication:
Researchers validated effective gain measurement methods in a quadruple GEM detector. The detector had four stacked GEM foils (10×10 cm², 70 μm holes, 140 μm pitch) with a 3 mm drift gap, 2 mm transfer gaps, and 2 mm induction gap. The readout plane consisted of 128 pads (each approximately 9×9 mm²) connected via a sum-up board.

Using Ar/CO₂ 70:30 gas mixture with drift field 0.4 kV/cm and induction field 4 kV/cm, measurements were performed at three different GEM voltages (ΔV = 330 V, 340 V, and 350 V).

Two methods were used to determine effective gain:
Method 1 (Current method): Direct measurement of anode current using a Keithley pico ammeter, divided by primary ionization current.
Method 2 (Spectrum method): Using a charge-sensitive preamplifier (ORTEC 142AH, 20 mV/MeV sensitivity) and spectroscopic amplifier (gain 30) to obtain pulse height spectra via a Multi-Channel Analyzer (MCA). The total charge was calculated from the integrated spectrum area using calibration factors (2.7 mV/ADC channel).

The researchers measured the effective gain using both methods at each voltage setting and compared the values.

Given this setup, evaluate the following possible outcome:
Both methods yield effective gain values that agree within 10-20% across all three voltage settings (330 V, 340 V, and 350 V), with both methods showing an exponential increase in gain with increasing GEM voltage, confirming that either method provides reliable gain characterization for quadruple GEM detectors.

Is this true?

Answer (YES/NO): YES